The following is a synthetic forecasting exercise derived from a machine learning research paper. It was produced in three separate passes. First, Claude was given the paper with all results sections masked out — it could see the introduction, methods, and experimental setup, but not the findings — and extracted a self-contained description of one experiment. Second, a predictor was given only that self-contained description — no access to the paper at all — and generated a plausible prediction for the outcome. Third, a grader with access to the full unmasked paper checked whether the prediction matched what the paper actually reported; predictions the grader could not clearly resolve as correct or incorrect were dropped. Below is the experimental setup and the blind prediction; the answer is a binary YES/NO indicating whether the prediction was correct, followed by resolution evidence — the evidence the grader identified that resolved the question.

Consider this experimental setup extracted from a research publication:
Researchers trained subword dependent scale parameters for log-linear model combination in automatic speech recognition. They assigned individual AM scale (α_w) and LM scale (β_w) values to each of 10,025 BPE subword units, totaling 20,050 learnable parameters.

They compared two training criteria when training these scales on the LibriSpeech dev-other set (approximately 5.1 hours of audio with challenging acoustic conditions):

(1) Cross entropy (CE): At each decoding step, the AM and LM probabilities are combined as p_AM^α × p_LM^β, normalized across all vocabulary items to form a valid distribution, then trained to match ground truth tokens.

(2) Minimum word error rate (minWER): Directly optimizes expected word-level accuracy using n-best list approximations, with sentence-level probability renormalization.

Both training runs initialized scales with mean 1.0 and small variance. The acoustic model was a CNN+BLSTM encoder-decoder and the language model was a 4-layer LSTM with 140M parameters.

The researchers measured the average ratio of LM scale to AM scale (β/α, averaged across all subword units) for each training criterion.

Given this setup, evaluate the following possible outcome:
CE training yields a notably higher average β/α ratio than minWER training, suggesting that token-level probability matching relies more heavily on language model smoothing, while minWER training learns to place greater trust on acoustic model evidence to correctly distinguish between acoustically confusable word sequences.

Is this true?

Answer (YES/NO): YES